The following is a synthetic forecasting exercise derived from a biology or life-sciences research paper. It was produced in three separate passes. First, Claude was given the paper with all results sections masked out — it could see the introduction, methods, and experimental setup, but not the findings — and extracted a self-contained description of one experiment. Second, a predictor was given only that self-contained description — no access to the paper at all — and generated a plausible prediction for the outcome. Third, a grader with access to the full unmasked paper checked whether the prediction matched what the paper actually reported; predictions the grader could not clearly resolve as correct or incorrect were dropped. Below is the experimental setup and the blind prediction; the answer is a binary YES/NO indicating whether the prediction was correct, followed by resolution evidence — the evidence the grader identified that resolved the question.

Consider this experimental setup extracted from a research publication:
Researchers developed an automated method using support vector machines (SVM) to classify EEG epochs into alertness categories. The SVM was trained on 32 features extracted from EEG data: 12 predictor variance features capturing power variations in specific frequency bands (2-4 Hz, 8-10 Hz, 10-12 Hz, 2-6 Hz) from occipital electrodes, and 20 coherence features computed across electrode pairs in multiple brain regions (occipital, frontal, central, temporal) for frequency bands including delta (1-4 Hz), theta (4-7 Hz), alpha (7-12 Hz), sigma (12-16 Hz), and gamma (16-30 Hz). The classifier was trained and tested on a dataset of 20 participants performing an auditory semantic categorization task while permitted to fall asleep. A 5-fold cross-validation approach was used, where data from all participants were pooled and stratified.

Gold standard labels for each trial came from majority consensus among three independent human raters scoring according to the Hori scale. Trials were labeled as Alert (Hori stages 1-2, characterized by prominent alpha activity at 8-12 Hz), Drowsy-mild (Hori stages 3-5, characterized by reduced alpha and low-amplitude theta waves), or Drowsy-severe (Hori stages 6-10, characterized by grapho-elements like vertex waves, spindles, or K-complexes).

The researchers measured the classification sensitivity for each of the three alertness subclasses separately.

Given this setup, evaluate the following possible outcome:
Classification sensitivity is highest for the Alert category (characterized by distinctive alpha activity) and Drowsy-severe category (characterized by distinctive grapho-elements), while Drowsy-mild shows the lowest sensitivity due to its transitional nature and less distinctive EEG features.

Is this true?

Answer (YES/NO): YES